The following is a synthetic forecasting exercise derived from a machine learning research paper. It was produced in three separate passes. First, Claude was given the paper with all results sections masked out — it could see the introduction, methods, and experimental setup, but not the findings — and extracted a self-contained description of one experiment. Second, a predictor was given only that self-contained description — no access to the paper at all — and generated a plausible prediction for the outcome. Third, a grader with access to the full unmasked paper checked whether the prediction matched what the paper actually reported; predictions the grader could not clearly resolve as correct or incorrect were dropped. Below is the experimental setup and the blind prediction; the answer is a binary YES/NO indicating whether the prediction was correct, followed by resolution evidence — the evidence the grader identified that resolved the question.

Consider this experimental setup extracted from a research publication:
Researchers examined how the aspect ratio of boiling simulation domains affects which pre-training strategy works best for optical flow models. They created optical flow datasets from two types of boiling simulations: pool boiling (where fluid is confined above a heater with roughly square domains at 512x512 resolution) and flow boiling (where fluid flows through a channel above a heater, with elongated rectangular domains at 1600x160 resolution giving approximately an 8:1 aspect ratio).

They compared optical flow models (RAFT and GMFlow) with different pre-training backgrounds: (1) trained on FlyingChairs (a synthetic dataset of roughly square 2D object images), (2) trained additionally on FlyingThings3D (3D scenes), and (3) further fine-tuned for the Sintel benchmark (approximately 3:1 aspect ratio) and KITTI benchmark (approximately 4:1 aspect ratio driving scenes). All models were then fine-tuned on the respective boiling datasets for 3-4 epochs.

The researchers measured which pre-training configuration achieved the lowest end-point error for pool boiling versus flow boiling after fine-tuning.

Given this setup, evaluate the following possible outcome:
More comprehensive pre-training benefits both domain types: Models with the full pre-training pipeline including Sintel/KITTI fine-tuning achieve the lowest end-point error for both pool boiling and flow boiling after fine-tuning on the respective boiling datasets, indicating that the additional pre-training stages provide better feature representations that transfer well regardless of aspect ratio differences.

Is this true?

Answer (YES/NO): NO